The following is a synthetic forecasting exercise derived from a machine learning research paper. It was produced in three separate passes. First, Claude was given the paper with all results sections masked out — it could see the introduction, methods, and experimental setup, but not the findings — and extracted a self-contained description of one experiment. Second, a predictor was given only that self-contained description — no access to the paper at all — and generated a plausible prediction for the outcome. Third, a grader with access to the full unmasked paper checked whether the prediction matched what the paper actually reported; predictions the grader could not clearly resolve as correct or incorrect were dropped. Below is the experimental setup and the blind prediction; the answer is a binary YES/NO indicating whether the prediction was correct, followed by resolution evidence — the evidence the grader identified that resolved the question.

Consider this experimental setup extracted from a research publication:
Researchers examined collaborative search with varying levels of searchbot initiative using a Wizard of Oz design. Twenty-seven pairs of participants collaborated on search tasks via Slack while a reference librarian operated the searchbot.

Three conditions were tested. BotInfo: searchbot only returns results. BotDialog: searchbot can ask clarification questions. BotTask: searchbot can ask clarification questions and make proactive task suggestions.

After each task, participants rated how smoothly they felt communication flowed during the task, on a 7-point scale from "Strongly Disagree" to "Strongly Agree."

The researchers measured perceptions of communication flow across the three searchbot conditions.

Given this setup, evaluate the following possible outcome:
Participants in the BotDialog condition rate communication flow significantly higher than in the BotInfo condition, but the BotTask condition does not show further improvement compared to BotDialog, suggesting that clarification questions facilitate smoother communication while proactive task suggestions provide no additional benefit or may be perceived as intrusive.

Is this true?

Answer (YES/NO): NO